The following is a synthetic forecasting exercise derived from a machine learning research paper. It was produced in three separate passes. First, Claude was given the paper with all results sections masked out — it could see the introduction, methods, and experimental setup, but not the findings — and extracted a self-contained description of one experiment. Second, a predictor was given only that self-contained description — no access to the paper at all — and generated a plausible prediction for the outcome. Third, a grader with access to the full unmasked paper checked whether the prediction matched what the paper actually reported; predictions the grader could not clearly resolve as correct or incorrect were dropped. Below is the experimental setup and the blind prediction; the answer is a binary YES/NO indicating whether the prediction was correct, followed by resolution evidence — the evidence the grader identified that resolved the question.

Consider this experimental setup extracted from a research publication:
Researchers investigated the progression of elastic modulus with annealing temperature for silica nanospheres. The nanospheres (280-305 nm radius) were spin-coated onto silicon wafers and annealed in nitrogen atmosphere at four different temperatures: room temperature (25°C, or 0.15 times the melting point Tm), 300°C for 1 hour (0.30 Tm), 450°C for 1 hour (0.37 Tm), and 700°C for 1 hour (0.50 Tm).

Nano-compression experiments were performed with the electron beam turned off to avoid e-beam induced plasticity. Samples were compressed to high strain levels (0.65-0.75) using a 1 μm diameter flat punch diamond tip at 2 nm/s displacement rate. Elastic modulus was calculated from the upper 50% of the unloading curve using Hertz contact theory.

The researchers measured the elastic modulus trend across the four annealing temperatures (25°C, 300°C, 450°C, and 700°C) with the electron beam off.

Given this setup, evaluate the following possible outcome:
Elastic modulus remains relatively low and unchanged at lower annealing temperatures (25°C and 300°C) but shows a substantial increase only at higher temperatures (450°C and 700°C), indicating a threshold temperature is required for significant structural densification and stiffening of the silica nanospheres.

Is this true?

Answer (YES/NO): NO